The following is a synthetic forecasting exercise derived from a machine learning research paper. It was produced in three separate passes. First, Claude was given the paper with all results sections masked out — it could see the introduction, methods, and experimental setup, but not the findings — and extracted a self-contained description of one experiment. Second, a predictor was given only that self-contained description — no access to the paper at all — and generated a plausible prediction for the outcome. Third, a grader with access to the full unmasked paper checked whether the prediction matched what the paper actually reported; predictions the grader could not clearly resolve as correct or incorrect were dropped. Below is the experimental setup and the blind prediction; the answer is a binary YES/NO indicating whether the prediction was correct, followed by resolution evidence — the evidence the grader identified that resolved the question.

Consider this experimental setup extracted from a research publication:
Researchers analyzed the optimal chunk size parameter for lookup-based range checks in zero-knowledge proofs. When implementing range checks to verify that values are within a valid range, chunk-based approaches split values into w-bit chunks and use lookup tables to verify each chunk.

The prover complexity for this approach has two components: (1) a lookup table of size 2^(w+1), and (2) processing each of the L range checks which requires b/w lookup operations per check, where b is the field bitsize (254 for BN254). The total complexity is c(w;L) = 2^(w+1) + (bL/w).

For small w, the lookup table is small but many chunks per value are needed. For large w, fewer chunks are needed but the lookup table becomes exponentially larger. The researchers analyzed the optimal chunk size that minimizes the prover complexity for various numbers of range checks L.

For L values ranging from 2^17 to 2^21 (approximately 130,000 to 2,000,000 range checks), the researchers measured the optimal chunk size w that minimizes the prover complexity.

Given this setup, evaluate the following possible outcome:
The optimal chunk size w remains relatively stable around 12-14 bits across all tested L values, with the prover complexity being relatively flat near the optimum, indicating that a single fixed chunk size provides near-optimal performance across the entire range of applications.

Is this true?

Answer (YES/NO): NO